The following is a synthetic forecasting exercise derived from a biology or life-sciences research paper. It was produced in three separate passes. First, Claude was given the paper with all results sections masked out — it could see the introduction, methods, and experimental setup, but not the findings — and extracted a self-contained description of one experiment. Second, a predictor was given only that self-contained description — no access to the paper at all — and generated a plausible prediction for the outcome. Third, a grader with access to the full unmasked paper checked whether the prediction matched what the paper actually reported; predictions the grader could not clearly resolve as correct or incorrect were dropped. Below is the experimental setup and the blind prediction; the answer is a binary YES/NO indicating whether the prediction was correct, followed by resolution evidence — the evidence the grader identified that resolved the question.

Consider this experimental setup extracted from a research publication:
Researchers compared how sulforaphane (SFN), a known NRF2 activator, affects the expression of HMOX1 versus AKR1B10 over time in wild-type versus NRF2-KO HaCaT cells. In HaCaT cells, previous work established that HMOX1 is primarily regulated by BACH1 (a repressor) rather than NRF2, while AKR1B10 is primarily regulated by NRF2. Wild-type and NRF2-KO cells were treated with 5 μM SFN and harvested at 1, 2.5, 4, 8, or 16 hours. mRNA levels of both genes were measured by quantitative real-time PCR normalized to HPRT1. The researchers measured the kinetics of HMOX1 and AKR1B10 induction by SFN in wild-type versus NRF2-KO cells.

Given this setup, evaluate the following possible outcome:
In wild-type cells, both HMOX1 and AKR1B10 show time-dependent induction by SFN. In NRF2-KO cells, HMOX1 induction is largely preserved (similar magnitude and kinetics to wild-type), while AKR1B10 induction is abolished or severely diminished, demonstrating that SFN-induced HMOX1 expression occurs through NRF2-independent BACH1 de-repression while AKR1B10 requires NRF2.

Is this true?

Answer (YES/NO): NO